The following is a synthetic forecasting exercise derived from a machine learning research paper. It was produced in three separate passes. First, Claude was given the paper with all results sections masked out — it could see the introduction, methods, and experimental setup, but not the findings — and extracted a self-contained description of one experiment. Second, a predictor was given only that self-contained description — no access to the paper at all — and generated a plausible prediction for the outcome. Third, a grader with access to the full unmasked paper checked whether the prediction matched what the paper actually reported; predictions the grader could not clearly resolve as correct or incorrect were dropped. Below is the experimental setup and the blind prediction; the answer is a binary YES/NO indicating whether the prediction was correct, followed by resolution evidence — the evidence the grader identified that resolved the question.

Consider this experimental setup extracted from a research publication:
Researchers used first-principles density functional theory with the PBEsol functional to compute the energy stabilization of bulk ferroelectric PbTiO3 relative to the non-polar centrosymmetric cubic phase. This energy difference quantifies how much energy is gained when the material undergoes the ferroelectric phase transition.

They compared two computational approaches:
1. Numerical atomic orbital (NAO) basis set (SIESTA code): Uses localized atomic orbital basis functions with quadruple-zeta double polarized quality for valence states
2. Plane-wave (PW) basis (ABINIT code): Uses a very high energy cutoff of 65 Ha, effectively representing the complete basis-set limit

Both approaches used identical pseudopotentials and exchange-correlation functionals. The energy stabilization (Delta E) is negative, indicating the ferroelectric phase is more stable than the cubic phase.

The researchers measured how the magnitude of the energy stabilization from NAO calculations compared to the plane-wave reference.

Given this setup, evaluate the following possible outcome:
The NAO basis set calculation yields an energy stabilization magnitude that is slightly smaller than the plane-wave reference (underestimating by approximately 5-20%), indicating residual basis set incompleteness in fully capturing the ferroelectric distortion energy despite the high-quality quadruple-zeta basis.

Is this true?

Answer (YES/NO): YES